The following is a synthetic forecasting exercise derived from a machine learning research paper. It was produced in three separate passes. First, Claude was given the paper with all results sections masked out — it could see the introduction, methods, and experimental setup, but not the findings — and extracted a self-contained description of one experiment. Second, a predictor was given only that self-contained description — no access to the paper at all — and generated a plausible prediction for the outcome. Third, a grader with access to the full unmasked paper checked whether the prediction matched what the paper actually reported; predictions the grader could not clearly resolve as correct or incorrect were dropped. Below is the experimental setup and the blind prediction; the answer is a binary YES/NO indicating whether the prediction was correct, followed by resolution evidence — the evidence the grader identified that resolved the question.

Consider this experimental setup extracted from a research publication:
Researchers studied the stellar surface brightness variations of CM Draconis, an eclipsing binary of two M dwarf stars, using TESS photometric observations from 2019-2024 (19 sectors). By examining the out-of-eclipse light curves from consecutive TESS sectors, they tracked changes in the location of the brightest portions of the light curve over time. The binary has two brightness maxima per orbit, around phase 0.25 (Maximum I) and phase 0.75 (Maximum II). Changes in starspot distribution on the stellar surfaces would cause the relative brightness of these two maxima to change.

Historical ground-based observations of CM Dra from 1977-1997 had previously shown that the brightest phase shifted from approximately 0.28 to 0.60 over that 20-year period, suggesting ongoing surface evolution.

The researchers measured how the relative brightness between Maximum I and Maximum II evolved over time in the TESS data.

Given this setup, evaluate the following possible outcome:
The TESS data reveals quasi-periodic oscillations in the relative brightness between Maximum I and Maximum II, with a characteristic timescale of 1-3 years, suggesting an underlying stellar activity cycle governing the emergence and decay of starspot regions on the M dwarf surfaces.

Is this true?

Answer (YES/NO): NO